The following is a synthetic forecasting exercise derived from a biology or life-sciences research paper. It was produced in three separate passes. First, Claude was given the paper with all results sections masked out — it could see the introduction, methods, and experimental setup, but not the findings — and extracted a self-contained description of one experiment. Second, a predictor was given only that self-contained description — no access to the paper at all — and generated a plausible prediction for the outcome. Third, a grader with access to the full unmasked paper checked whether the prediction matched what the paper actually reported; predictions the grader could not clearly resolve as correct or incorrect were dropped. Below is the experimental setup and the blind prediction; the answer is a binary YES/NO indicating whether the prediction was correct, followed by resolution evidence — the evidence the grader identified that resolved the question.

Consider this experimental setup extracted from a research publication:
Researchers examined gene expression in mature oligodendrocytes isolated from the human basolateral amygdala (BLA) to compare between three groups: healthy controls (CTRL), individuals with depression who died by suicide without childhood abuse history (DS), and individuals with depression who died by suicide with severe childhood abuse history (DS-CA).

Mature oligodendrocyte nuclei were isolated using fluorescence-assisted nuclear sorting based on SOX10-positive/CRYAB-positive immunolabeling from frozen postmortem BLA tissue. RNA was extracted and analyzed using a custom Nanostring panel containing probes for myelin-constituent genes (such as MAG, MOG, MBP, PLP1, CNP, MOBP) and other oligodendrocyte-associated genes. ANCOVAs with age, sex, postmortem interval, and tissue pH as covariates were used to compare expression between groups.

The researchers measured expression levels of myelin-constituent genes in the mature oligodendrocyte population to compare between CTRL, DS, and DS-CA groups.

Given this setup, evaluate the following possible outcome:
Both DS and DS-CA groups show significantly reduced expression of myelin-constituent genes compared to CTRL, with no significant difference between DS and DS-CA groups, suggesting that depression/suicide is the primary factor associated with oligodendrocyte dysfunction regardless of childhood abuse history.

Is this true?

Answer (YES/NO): NO